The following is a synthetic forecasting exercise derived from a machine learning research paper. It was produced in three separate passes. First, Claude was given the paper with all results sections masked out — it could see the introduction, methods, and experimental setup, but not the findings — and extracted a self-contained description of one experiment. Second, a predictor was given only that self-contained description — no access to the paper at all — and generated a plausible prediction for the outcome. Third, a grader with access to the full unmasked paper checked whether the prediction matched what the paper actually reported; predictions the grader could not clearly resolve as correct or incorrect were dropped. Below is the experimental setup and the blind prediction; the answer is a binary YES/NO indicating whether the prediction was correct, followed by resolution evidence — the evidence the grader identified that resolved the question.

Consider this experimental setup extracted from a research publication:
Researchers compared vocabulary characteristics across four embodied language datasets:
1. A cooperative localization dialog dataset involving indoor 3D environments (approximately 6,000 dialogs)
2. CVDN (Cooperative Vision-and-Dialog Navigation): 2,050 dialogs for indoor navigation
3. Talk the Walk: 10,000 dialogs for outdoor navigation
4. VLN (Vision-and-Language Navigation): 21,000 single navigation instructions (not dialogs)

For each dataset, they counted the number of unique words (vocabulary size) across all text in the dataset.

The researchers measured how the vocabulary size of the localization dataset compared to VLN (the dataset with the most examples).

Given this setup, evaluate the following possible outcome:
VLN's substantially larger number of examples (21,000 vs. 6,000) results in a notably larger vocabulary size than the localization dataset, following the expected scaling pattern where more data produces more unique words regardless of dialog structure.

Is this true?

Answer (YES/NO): NO